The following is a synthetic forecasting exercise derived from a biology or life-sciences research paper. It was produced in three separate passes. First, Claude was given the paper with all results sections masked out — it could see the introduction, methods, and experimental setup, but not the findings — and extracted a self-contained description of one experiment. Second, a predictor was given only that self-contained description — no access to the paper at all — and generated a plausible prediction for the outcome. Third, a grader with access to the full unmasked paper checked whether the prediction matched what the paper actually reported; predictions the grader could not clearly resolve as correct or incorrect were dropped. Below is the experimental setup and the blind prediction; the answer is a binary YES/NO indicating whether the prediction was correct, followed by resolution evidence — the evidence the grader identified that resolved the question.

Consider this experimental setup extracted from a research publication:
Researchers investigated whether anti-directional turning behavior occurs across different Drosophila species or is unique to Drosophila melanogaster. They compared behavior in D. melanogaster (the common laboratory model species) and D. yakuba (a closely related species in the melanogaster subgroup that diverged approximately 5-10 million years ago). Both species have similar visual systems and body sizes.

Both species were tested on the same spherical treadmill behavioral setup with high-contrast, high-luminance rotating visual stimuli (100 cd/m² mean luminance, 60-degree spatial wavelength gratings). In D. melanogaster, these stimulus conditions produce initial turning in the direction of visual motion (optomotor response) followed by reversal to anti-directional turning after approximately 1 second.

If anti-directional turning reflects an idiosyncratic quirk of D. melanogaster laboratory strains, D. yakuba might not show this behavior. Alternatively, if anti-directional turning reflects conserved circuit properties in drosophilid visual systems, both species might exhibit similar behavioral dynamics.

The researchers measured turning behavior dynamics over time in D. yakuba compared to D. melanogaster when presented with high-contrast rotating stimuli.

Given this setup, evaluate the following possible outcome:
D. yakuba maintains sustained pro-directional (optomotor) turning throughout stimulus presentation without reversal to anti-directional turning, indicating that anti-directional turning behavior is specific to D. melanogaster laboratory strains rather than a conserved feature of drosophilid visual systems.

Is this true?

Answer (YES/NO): NO